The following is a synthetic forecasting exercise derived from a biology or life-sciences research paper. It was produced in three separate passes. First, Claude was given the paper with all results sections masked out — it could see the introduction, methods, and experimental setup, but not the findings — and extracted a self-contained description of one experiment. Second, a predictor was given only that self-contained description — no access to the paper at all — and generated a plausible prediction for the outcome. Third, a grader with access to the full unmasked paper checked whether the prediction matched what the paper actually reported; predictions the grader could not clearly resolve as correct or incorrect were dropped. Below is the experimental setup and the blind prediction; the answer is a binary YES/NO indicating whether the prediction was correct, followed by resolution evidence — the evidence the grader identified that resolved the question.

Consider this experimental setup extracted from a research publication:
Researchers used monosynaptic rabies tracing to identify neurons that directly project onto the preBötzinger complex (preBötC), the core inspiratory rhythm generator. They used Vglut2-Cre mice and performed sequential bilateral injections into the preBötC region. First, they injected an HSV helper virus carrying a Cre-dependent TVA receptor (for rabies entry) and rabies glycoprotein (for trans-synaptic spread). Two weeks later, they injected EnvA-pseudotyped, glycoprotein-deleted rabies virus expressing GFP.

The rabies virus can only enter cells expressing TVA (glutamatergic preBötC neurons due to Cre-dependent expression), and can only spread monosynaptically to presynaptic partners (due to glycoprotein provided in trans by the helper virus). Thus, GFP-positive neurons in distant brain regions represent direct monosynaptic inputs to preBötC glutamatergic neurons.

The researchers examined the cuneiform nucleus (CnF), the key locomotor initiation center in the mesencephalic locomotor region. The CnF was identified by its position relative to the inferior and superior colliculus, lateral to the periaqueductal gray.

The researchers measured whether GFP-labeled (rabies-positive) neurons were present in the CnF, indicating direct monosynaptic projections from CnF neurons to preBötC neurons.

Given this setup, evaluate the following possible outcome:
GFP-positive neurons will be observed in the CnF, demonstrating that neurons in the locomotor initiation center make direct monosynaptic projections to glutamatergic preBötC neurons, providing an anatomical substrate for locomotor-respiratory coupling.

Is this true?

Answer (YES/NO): YES